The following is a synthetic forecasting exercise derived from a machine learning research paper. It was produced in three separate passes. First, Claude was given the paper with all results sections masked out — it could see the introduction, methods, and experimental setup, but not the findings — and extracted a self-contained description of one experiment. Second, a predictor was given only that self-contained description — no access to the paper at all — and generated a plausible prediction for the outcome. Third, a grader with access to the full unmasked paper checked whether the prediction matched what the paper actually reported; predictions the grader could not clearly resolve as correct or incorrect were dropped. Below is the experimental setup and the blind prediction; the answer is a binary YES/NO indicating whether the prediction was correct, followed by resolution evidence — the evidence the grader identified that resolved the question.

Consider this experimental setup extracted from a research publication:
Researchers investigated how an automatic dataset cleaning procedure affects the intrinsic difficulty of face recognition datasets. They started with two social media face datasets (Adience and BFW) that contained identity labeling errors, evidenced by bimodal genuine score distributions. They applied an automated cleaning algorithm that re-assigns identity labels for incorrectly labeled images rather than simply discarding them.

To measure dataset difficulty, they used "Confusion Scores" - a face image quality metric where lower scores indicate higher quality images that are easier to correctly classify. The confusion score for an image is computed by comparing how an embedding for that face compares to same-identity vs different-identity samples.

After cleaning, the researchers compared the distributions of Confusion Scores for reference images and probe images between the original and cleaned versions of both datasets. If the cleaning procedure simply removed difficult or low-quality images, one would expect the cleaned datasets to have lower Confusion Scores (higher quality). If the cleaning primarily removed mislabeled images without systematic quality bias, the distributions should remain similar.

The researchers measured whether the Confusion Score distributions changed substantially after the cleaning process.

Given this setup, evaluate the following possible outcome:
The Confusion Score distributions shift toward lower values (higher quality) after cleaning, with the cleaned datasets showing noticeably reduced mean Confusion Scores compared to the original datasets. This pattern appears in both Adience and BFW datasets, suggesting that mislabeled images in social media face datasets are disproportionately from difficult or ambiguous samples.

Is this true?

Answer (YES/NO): NO